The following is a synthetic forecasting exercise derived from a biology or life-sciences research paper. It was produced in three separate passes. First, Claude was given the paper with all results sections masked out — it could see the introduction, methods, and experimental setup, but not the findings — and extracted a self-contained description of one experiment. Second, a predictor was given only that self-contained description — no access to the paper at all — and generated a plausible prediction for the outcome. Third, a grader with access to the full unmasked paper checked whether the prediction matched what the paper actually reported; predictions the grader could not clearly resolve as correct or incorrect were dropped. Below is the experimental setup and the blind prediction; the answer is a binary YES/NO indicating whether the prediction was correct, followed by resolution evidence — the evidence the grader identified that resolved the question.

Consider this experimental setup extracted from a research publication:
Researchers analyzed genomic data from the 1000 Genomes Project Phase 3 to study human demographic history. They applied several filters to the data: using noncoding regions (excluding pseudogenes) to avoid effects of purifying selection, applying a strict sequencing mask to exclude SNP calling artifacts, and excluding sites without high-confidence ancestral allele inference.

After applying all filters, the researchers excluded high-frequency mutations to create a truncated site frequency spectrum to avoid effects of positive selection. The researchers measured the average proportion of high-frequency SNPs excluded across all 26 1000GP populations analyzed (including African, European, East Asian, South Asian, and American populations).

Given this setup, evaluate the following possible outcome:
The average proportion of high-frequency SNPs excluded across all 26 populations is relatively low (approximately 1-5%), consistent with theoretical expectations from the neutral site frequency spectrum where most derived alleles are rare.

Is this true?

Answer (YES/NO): YES